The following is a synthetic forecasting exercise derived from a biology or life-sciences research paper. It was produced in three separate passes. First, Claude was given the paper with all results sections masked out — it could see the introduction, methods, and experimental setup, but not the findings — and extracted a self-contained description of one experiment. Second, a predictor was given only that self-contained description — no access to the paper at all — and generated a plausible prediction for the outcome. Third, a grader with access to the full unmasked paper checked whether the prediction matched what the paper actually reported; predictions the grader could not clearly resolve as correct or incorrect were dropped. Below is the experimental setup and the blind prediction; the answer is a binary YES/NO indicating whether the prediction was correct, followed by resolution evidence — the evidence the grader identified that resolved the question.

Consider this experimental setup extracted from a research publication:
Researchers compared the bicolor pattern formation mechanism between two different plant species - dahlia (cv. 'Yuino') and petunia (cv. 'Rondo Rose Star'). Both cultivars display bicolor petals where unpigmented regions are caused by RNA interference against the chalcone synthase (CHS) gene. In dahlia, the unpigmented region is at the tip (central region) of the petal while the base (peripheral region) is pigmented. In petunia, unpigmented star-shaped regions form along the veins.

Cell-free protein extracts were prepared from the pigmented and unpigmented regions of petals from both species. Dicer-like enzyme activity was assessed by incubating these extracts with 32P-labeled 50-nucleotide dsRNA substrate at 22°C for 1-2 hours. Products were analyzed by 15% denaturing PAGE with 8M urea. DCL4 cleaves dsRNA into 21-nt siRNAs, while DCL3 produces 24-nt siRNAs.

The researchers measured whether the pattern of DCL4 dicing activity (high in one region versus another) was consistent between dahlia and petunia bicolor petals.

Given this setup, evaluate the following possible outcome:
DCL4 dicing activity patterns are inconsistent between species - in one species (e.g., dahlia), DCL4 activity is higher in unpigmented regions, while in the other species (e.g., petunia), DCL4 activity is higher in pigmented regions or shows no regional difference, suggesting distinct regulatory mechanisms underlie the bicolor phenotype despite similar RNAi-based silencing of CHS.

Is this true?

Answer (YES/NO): NO